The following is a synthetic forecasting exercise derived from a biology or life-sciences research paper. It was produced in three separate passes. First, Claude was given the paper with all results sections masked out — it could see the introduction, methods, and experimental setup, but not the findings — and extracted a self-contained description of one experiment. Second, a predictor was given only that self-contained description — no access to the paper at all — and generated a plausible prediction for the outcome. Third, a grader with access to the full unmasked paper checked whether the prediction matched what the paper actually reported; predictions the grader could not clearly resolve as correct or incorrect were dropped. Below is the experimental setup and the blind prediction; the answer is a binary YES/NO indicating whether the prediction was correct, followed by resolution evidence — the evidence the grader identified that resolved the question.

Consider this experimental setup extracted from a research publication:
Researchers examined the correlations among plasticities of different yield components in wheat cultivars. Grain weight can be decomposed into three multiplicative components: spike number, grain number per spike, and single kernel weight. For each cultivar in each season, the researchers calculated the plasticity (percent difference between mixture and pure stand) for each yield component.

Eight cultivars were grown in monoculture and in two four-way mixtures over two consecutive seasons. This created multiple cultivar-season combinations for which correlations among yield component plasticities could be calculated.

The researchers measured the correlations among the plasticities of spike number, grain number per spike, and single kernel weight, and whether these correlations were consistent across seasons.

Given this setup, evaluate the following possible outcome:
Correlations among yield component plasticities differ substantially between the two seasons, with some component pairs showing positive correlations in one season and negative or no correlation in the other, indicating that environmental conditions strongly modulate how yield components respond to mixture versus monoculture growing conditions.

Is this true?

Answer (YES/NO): YES